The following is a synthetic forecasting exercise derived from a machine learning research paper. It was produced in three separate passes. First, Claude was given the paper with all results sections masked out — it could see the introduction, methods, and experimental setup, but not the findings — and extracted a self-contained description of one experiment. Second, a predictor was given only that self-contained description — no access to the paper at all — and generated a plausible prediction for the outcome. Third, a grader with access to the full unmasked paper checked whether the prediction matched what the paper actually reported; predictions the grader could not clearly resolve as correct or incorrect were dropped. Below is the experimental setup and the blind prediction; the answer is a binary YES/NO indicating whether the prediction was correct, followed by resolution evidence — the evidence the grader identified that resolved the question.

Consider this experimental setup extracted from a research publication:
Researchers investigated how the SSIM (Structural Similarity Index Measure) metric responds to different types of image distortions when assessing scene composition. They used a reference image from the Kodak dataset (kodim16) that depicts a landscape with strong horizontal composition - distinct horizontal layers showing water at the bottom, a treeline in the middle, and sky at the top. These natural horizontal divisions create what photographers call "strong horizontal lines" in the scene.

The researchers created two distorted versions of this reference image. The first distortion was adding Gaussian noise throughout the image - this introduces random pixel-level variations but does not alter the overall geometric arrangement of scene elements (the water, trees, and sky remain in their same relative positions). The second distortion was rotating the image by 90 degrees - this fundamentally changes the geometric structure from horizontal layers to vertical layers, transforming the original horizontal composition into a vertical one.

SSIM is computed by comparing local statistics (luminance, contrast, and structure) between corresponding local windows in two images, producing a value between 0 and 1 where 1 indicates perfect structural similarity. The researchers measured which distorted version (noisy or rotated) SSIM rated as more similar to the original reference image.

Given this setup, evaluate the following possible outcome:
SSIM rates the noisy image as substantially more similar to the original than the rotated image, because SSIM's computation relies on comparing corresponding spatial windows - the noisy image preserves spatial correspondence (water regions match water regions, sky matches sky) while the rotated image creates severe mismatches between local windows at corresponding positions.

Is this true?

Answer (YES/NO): NO